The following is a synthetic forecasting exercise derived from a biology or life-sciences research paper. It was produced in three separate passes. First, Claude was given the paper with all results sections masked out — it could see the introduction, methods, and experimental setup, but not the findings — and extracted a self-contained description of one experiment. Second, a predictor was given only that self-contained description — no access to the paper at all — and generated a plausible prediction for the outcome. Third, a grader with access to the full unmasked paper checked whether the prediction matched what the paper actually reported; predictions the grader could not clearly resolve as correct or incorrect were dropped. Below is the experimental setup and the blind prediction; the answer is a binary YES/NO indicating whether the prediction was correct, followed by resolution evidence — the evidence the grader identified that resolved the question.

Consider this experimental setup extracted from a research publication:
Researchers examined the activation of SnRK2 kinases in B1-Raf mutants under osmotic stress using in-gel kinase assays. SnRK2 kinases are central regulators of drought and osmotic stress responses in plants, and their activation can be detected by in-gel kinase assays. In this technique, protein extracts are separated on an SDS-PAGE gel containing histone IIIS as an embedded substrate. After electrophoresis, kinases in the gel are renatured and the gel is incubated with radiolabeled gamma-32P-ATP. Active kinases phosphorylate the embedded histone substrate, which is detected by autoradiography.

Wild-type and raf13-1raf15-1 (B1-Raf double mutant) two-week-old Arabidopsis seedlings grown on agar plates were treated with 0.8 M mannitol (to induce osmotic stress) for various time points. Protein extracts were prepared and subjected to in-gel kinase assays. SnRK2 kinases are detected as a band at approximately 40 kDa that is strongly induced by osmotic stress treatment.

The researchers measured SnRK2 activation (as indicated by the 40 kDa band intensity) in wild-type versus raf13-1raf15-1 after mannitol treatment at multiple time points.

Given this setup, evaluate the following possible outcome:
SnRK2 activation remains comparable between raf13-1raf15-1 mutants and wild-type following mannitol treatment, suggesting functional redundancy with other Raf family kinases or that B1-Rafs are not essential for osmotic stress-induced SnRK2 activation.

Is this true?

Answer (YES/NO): YES